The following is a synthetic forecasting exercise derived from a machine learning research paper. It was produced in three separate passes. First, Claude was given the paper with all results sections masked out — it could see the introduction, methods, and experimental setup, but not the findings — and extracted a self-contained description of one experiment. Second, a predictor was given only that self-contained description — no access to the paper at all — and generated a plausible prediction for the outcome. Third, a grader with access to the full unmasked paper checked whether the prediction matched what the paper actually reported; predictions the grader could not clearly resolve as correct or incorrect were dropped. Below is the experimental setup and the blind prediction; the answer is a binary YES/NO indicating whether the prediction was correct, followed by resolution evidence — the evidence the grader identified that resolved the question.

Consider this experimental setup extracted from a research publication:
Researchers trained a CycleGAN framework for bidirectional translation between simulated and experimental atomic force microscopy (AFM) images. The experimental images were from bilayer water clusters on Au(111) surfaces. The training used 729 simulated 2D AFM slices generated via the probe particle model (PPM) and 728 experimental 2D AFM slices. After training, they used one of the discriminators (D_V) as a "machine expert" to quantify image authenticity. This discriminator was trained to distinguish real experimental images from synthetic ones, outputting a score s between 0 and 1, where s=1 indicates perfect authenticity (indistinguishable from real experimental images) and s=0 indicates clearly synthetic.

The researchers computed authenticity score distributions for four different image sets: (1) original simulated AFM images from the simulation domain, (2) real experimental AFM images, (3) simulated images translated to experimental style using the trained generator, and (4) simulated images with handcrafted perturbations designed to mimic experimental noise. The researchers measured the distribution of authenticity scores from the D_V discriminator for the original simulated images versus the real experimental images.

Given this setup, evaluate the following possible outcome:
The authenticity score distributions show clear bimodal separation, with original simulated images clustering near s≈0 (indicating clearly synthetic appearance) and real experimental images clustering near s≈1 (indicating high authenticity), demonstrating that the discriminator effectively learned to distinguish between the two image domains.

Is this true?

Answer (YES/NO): YES